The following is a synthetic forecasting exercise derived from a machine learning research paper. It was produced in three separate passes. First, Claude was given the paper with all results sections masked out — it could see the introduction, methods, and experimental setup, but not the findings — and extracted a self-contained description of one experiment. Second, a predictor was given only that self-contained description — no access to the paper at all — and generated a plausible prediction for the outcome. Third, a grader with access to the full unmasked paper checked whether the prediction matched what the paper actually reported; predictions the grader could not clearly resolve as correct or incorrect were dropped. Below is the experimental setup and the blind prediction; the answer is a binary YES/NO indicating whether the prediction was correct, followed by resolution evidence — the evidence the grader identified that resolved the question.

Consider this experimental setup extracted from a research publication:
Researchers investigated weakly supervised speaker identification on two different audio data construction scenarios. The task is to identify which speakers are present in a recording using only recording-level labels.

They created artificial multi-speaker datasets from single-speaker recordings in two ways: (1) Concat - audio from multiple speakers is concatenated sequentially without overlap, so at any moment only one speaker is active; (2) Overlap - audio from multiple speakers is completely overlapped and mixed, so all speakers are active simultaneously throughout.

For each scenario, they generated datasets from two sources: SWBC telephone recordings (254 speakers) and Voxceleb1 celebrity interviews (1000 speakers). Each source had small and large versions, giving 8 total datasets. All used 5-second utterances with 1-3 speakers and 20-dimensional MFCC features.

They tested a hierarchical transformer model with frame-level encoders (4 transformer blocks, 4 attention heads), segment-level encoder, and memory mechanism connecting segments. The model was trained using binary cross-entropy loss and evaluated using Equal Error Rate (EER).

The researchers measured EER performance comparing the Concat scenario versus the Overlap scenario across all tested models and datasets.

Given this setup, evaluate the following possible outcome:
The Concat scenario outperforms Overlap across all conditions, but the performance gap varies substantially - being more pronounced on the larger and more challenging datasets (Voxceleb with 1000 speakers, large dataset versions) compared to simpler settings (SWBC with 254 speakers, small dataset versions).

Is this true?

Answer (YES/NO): NO